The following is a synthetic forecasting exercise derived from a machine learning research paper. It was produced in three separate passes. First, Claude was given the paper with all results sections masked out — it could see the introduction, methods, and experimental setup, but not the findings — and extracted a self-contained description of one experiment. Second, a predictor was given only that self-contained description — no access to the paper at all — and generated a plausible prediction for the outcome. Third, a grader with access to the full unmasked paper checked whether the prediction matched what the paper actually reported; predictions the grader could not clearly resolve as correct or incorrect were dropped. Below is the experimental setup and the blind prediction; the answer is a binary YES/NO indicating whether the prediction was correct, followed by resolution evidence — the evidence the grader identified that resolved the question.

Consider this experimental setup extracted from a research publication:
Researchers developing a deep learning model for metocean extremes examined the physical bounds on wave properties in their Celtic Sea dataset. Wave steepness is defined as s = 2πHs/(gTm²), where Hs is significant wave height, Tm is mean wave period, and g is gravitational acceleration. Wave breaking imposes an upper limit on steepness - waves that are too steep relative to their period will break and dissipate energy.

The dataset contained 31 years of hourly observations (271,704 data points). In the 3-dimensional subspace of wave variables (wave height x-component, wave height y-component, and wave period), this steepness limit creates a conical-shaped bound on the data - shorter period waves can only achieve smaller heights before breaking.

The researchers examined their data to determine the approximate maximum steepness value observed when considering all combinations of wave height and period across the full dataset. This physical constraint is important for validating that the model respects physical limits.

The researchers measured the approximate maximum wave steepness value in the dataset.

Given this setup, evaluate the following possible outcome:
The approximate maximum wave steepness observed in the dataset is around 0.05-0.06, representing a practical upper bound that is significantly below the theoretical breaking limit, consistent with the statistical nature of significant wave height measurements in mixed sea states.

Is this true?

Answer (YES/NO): NO